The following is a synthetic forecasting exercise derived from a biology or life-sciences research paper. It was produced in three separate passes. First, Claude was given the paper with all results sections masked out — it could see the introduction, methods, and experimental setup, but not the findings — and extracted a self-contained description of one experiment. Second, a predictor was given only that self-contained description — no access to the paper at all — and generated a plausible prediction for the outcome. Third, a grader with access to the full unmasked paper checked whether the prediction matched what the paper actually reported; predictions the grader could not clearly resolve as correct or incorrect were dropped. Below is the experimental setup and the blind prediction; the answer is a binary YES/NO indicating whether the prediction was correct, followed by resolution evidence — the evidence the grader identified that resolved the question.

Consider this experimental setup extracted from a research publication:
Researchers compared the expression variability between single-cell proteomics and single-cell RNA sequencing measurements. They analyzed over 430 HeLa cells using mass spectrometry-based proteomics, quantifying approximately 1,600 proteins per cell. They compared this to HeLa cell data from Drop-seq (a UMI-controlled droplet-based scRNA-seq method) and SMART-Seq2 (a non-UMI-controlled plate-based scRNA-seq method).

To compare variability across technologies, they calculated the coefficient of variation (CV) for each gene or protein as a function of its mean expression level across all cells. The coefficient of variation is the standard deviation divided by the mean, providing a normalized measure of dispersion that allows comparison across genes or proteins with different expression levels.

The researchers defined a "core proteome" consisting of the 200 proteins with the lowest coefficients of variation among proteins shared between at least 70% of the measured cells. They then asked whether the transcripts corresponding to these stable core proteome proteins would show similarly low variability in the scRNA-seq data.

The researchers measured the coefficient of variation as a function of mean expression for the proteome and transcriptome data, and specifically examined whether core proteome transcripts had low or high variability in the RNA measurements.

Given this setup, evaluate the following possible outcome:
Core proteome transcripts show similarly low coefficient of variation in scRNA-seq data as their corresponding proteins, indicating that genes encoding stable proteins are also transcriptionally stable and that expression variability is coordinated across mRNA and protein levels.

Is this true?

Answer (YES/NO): NO